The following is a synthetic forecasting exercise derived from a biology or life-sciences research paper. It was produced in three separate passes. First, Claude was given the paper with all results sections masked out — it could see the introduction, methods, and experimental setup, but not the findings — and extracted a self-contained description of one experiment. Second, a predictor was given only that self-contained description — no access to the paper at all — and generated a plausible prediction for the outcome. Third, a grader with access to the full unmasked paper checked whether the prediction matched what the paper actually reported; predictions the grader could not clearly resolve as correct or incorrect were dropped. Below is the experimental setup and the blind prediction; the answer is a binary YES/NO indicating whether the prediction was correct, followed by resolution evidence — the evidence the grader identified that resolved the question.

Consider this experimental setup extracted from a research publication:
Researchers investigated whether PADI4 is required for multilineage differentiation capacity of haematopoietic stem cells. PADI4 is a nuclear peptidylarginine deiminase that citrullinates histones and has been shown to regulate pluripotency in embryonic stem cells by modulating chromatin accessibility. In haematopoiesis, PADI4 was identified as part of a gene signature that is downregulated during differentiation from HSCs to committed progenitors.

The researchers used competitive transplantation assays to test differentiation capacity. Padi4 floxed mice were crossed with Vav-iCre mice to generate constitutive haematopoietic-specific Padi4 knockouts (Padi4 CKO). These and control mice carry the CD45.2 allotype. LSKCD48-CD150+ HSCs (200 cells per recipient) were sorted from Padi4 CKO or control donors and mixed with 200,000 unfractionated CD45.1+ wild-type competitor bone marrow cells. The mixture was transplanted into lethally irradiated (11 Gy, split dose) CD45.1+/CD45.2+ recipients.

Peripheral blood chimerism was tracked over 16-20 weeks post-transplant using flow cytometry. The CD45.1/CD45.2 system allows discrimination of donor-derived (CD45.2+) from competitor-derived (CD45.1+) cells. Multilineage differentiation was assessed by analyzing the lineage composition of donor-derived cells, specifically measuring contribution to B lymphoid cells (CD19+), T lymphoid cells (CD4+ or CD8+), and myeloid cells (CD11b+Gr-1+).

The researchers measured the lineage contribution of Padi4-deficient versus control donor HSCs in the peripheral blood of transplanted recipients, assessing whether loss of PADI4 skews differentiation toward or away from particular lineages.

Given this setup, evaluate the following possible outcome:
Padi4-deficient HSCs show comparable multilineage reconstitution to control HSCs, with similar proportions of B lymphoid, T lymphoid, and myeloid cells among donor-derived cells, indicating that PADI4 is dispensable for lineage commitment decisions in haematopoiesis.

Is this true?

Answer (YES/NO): YES